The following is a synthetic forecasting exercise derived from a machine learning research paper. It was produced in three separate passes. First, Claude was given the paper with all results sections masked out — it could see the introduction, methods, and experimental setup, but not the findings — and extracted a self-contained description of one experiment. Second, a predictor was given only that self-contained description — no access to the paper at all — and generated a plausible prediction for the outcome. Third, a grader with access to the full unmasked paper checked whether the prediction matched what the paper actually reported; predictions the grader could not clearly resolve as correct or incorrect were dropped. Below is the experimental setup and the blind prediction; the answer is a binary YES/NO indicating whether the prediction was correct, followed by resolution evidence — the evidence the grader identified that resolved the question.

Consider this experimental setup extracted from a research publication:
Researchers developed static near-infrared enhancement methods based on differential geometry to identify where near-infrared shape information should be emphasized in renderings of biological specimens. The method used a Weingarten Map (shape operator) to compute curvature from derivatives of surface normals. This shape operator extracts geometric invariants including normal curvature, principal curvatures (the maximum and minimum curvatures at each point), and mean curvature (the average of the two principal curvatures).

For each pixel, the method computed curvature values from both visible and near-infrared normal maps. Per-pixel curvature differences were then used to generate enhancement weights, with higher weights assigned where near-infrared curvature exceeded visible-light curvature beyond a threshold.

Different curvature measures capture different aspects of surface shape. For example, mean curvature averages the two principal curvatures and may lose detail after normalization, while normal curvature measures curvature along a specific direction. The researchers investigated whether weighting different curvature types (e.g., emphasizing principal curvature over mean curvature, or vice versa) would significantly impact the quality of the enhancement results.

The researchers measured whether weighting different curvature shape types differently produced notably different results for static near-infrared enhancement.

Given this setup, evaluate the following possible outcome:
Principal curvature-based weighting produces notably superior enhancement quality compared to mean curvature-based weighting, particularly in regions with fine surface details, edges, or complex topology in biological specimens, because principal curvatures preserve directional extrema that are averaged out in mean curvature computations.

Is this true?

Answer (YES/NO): NO